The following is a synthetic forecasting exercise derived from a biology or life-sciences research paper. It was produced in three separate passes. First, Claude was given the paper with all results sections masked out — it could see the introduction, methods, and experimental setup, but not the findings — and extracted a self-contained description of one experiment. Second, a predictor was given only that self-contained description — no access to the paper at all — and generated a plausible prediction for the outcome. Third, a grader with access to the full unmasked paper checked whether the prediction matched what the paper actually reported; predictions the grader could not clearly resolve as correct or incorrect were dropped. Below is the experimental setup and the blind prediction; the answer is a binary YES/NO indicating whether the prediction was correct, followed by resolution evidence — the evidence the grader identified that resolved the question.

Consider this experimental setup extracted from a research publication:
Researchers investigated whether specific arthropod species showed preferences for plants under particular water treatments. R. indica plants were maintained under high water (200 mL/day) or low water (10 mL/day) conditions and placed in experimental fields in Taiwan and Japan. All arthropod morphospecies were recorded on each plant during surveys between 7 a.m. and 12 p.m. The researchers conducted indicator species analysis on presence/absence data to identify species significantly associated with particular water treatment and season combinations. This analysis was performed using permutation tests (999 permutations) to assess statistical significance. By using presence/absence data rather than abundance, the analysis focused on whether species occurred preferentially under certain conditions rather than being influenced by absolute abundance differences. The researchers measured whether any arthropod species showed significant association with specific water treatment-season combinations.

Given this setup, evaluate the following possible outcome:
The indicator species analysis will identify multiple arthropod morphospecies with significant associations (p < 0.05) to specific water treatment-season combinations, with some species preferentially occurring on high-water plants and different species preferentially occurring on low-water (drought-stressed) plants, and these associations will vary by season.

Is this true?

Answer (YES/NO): YES